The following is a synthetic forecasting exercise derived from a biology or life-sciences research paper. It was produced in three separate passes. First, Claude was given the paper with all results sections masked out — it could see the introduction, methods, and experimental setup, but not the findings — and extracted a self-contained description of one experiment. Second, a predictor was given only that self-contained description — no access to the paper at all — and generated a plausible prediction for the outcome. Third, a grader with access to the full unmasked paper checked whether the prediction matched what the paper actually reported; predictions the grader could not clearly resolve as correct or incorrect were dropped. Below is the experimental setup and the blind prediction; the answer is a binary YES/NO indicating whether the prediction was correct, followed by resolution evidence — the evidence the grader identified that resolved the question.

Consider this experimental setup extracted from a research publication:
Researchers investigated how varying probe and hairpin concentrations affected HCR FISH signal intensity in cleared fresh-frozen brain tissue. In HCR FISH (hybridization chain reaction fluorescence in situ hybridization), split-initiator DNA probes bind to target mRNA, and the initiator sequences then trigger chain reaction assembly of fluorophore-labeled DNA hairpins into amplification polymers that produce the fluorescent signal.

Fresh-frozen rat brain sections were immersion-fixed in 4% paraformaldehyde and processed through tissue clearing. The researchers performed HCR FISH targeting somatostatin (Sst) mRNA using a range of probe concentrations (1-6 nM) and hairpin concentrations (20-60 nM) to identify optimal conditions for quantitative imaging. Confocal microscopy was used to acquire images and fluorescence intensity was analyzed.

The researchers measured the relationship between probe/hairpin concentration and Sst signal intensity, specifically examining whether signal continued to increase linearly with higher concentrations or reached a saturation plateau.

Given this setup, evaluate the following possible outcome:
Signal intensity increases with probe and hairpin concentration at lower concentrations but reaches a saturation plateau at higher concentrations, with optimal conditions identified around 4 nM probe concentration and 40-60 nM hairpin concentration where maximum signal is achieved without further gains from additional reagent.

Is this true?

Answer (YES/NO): NO